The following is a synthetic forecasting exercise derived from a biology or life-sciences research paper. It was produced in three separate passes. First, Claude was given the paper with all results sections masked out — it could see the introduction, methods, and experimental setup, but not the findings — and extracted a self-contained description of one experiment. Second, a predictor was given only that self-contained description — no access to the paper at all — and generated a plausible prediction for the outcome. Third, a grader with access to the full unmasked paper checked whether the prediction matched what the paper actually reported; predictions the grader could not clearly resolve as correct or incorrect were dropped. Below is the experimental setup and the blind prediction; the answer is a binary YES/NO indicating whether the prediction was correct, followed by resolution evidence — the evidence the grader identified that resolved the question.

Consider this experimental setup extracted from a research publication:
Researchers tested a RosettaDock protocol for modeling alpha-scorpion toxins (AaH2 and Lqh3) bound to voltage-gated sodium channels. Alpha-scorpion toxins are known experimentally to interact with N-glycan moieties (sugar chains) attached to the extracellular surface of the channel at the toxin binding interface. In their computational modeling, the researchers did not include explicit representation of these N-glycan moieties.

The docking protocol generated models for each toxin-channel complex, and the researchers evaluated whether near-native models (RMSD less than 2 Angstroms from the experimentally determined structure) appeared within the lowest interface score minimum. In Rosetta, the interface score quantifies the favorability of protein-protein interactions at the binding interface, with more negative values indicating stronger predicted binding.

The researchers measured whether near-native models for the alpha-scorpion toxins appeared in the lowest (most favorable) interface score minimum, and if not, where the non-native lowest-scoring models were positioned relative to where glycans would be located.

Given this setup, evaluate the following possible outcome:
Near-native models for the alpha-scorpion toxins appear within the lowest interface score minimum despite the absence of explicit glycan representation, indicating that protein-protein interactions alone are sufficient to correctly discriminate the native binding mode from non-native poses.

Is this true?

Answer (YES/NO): NO